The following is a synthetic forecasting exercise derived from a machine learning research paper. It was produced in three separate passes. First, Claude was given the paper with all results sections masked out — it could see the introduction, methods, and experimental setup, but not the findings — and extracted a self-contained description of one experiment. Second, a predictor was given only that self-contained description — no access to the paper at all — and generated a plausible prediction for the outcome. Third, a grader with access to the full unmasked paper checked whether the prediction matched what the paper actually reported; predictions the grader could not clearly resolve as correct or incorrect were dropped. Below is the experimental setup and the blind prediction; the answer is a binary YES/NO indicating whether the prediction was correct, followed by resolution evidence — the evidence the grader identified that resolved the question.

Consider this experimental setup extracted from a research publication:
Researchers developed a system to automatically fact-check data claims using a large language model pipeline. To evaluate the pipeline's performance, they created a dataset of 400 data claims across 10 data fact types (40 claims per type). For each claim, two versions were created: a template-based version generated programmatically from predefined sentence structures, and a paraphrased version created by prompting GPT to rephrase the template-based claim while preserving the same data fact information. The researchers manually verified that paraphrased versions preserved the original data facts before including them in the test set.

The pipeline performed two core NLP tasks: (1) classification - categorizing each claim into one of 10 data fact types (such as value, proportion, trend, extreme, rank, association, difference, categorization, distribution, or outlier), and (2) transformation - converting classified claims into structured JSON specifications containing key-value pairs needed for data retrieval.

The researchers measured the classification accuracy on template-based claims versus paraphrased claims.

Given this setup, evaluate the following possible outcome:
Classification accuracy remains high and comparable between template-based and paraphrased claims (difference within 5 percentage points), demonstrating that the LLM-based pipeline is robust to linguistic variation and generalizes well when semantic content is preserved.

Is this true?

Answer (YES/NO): YES